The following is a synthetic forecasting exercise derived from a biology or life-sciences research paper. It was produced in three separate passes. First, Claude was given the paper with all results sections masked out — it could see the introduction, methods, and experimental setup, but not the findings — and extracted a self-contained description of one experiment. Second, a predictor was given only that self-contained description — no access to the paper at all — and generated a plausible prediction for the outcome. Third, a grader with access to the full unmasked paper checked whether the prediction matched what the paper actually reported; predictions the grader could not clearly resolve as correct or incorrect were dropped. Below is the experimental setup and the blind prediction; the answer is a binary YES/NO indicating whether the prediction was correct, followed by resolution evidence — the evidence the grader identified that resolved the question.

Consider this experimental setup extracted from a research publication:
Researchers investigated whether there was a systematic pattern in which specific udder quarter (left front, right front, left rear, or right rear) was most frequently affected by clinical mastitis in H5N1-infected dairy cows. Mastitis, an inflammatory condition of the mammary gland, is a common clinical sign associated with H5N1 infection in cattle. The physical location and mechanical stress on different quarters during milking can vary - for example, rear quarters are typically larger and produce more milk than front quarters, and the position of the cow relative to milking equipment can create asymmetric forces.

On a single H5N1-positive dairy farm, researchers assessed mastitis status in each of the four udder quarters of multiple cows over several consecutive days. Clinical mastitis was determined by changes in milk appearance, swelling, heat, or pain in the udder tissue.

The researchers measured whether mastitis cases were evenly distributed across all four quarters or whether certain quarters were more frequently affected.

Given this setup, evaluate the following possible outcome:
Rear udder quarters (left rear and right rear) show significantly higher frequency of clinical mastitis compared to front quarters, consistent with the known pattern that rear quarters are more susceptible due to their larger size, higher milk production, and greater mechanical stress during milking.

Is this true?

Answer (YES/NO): NO